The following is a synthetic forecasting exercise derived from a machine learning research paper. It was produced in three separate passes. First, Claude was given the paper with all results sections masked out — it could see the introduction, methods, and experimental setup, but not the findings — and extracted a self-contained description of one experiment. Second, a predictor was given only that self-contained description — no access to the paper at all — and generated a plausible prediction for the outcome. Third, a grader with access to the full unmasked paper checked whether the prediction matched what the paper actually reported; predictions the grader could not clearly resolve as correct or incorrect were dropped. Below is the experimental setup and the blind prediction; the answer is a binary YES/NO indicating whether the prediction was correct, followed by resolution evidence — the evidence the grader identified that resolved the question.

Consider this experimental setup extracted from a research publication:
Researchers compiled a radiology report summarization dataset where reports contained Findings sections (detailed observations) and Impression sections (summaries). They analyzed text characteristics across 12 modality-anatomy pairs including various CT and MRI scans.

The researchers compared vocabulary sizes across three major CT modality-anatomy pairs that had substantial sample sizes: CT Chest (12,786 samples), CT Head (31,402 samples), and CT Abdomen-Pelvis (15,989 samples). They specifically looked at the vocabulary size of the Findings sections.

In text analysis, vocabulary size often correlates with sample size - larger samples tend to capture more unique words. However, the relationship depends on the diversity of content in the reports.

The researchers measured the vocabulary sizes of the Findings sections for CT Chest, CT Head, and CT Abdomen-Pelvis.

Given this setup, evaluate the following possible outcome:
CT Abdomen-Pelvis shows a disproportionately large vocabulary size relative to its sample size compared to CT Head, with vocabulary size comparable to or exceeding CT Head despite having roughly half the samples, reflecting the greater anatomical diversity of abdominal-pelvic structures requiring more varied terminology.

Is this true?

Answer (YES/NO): NO